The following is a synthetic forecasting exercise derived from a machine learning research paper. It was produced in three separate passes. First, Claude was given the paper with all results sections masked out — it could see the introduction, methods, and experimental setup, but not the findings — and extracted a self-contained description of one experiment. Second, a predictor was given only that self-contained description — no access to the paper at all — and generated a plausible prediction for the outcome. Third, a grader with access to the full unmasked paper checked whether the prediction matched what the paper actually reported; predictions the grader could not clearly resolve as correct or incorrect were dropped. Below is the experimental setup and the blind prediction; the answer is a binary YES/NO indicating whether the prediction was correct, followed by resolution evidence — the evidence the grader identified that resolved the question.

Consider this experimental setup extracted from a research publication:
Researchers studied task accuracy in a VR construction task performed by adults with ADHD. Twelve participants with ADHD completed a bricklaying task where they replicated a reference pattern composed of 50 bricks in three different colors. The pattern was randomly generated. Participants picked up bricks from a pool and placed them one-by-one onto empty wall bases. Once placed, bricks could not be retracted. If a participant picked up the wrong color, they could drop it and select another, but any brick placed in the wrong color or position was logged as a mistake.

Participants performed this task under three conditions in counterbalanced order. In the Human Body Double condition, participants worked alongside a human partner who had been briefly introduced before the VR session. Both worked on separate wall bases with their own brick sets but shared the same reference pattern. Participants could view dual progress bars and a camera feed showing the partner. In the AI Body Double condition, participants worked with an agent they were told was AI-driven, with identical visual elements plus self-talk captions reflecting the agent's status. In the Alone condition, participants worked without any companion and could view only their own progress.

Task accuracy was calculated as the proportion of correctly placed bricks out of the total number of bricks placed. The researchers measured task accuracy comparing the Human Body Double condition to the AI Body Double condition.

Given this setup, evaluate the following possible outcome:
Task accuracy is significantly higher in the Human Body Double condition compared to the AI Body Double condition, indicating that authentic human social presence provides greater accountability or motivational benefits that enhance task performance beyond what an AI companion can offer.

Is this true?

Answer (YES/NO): NO